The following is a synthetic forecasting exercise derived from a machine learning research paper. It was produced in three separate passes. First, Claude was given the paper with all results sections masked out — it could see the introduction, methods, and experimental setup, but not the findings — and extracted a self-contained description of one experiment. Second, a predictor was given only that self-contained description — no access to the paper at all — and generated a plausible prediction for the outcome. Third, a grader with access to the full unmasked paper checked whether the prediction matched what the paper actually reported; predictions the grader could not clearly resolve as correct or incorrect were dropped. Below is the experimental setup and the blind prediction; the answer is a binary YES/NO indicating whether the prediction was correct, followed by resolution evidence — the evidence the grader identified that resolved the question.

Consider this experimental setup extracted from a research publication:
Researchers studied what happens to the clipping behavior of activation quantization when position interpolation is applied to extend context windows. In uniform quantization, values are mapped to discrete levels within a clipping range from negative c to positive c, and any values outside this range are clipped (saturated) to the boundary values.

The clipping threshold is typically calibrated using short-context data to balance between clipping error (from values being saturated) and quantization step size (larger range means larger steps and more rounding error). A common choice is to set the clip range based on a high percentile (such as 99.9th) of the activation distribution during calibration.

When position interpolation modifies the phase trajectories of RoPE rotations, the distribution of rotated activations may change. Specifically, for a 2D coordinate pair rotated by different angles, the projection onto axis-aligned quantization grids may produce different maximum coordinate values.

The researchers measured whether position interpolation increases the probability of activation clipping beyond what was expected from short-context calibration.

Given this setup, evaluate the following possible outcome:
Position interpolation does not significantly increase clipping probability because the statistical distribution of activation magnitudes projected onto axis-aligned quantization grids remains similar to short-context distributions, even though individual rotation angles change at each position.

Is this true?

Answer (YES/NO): NO